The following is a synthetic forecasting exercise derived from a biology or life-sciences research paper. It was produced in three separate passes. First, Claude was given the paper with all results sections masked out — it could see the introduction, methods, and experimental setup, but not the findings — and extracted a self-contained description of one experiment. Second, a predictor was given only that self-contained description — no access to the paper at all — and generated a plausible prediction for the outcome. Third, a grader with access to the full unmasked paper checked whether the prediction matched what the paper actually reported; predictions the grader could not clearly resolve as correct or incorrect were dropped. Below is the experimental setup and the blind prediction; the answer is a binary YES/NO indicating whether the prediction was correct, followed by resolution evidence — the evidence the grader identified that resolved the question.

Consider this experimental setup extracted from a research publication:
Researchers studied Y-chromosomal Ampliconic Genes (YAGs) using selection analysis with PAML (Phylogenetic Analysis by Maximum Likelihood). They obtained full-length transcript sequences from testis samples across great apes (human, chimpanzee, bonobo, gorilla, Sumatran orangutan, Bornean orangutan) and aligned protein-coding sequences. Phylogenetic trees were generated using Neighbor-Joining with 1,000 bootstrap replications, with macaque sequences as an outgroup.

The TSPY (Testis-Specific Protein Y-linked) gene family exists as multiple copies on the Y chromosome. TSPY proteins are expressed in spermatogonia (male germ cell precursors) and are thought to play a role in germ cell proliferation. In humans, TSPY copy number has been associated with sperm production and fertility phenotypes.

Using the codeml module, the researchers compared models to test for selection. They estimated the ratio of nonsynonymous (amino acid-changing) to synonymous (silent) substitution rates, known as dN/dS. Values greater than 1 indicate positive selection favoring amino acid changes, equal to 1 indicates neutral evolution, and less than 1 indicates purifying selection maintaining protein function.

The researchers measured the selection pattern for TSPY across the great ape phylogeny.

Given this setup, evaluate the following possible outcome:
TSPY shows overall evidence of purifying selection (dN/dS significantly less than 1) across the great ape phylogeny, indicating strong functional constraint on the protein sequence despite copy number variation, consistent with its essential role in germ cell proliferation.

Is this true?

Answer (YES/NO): NO